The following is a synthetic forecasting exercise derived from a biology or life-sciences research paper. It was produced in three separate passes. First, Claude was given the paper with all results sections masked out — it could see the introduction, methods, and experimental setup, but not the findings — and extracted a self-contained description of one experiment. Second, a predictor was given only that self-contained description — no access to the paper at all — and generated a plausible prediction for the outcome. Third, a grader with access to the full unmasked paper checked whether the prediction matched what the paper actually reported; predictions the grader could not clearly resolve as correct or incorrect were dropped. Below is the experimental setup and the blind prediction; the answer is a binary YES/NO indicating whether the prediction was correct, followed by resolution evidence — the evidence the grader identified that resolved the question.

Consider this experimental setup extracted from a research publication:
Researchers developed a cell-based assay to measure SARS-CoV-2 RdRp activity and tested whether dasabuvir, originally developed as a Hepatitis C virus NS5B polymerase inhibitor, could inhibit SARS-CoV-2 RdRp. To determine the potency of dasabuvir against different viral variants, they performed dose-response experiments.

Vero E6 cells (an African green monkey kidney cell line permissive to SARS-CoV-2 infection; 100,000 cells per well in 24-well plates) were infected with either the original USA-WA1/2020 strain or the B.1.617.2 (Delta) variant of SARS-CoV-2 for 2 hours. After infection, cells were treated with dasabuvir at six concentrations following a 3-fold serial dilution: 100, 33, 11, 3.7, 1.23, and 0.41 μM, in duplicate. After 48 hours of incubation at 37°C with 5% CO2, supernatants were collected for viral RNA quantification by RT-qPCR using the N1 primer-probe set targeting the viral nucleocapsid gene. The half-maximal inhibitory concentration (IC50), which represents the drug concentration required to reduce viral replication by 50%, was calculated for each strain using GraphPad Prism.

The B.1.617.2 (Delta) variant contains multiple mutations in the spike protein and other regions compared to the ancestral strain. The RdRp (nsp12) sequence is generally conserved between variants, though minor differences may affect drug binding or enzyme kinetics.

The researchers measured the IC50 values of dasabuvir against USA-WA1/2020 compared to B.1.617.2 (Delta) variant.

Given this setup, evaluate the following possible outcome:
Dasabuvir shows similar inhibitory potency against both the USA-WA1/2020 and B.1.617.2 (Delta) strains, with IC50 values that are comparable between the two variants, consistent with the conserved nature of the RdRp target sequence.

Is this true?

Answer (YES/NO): YES